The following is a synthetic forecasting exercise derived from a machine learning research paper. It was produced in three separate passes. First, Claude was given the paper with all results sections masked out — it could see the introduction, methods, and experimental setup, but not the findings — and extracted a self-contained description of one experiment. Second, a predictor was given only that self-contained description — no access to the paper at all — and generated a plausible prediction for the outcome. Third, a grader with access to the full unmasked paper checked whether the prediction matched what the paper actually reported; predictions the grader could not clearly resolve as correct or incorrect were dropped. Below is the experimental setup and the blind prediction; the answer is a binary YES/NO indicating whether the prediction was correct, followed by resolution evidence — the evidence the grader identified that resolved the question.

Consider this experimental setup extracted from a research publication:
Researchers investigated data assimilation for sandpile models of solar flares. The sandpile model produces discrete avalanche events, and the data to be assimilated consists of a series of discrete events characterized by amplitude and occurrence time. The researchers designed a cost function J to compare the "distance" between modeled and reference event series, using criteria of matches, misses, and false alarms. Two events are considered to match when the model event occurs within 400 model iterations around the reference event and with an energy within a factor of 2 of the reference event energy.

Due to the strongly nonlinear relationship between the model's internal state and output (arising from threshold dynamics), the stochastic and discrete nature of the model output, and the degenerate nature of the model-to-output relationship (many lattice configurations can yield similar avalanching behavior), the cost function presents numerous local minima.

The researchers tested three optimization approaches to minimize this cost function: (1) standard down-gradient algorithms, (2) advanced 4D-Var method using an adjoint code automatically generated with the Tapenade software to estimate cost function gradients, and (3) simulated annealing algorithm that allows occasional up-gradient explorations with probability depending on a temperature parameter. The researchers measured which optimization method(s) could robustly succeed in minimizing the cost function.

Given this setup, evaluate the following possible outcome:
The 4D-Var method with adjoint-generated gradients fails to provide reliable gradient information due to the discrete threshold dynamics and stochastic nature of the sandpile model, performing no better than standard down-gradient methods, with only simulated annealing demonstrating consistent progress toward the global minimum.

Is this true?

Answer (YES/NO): NO